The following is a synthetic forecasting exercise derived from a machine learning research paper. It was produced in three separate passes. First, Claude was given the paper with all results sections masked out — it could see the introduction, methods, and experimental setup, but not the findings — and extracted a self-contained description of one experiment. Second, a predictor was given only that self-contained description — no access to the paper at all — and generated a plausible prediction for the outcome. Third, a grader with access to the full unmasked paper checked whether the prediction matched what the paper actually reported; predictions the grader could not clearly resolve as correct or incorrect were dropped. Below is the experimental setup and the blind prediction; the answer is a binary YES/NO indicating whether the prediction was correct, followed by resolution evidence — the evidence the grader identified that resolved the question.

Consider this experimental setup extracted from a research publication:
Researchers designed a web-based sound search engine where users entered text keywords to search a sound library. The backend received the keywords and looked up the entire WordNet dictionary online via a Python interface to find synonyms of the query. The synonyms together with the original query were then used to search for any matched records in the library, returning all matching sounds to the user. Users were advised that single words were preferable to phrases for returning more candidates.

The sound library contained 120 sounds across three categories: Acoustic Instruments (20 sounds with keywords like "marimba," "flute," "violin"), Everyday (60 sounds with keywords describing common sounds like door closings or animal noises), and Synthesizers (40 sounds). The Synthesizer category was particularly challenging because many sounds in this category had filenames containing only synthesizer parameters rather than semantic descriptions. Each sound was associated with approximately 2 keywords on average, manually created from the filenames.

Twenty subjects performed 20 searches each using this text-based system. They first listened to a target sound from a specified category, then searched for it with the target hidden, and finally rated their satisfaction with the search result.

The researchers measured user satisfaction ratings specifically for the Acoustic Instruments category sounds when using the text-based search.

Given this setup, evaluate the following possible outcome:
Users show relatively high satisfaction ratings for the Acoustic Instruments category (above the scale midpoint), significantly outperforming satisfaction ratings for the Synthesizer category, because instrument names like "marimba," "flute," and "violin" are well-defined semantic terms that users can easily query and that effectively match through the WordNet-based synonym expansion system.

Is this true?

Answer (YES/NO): NO